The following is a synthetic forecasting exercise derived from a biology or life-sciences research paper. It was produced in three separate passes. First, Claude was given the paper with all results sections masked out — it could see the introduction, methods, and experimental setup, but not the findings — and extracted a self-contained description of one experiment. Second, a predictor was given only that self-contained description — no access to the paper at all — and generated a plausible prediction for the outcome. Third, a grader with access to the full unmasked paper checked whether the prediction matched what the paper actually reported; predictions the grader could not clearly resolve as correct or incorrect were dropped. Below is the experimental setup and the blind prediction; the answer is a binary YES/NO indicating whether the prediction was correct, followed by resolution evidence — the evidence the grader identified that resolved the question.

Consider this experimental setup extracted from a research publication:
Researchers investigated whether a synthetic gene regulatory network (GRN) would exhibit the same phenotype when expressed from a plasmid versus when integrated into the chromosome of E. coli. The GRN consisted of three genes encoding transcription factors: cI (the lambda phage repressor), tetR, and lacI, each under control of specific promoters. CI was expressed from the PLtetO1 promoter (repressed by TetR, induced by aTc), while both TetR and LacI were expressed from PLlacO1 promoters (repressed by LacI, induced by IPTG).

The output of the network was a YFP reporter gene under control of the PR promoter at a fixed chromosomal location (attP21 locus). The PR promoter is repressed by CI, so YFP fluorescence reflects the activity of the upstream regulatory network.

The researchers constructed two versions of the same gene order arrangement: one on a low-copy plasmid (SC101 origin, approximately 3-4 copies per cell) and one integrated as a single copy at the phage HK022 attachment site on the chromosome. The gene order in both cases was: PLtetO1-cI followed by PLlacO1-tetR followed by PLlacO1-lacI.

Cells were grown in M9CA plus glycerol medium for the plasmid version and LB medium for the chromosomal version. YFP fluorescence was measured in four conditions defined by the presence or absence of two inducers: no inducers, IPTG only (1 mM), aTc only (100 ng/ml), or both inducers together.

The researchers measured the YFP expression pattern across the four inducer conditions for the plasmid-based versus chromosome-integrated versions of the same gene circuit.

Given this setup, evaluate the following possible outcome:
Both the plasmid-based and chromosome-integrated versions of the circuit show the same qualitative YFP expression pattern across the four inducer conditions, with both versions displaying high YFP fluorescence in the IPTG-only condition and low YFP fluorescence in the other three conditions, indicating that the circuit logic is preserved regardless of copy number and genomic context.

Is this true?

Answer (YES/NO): NO